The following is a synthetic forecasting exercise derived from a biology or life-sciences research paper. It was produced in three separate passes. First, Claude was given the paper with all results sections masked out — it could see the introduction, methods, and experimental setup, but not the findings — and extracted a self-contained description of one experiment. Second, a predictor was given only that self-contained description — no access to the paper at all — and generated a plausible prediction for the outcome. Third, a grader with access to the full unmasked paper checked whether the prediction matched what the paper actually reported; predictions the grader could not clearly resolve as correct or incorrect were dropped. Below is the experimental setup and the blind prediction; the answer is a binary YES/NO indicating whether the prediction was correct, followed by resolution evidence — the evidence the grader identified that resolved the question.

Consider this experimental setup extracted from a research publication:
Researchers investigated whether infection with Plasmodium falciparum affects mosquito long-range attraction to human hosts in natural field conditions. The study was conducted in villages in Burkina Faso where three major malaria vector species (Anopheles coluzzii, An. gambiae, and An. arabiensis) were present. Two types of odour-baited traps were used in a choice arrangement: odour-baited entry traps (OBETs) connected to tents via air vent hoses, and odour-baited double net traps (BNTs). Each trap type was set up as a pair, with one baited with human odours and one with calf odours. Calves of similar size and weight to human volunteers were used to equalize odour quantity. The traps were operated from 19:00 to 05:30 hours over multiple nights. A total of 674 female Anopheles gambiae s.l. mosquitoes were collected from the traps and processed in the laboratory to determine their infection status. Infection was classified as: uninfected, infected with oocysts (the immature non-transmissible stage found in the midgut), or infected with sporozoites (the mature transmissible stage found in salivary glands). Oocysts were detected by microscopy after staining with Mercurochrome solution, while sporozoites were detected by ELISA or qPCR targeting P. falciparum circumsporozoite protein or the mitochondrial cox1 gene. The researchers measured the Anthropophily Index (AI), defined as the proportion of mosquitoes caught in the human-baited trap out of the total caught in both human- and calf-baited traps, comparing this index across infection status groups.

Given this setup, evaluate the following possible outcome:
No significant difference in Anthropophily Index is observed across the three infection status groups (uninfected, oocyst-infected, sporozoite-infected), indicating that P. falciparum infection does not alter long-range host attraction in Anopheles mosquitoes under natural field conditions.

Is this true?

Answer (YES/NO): YES